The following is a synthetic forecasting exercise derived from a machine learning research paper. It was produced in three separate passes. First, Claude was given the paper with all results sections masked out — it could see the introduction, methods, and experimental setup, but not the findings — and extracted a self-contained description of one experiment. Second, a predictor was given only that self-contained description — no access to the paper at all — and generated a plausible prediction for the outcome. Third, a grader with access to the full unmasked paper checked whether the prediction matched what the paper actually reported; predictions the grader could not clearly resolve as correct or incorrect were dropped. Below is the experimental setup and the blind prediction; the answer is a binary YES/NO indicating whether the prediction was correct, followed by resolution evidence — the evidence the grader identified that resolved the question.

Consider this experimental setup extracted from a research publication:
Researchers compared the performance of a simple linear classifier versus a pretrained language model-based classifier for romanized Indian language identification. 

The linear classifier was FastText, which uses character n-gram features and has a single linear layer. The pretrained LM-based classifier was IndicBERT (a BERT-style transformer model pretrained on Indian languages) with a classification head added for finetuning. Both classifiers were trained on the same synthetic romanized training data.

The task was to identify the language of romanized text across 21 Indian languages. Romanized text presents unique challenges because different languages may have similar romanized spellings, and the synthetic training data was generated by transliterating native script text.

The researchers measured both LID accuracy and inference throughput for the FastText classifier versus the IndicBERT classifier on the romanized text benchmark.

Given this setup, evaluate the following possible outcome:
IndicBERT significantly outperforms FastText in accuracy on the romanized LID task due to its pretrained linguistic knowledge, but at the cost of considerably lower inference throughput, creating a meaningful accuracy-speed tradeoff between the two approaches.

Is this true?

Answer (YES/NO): YES